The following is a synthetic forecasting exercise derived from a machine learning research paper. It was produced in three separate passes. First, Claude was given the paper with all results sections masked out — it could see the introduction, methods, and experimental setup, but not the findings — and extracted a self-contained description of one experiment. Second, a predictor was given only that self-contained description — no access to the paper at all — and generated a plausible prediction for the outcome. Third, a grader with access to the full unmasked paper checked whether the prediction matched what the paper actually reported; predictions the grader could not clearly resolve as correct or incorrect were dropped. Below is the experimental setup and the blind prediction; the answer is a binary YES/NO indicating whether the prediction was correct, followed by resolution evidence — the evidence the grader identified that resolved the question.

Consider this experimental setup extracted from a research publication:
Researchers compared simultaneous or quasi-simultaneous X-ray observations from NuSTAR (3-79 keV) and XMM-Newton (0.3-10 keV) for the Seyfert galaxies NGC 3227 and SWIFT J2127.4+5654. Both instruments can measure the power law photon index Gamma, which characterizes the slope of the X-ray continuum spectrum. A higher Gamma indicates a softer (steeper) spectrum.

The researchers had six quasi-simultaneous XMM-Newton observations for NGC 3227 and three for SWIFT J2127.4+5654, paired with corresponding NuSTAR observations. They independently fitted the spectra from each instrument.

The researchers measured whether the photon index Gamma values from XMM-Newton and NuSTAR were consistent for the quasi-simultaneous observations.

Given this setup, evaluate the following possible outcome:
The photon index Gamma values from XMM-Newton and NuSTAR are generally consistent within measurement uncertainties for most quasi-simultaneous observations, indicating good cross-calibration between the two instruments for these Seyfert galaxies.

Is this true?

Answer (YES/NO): NO